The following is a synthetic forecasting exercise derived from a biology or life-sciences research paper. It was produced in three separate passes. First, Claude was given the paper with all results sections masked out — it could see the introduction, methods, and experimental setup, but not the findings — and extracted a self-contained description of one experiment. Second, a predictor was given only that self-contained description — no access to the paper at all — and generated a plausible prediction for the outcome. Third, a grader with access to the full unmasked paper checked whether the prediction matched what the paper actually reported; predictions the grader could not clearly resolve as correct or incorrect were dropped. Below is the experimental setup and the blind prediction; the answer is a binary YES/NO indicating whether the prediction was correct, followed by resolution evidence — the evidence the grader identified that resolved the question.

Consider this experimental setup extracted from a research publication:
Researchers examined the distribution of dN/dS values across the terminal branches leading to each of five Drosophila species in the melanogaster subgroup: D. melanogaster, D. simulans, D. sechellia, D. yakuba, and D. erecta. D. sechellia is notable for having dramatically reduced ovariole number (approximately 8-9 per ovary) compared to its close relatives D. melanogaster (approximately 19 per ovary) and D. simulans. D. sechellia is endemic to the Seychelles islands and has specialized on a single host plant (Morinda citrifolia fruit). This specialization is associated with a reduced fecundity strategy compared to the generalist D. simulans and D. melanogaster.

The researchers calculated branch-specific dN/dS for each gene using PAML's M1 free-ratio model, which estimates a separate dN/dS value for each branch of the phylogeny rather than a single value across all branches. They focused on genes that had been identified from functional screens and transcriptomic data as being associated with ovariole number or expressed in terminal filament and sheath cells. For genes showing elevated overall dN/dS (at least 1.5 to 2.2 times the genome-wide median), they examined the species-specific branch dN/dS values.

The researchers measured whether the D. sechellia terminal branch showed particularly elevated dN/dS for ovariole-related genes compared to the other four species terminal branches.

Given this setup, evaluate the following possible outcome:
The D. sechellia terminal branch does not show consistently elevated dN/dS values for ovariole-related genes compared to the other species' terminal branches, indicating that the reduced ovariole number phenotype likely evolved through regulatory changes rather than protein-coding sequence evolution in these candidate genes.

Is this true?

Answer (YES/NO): NO